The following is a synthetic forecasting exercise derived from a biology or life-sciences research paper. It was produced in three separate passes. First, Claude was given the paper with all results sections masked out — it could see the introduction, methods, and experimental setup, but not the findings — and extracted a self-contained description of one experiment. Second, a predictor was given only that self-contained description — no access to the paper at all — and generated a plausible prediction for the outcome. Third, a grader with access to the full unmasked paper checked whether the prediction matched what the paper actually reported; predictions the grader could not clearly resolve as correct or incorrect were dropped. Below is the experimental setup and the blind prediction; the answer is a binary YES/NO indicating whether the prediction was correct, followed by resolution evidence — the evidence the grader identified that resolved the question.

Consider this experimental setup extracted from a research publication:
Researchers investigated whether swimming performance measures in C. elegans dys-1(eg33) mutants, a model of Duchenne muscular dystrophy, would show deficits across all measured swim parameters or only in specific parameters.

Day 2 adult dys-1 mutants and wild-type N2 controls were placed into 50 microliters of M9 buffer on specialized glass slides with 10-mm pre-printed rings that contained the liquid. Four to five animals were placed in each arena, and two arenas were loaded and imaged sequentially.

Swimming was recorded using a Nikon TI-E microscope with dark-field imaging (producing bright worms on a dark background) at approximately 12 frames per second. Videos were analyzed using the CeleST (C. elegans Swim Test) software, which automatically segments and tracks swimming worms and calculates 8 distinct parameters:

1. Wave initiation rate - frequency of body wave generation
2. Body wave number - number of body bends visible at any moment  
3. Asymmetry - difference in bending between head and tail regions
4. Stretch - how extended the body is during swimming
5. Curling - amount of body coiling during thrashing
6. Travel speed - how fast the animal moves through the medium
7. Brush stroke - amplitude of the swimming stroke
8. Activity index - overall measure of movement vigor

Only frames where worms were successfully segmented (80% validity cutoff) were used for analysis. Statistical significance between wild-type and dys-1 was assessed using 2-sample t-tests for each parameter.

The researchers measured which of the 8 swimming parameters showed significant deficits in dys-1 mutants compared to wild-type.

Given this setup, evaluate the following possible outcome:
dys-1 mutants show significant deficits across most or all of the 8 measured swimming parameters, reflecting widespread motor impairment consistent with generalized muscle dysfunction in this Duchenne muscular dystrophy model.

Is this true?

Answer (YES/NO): YES